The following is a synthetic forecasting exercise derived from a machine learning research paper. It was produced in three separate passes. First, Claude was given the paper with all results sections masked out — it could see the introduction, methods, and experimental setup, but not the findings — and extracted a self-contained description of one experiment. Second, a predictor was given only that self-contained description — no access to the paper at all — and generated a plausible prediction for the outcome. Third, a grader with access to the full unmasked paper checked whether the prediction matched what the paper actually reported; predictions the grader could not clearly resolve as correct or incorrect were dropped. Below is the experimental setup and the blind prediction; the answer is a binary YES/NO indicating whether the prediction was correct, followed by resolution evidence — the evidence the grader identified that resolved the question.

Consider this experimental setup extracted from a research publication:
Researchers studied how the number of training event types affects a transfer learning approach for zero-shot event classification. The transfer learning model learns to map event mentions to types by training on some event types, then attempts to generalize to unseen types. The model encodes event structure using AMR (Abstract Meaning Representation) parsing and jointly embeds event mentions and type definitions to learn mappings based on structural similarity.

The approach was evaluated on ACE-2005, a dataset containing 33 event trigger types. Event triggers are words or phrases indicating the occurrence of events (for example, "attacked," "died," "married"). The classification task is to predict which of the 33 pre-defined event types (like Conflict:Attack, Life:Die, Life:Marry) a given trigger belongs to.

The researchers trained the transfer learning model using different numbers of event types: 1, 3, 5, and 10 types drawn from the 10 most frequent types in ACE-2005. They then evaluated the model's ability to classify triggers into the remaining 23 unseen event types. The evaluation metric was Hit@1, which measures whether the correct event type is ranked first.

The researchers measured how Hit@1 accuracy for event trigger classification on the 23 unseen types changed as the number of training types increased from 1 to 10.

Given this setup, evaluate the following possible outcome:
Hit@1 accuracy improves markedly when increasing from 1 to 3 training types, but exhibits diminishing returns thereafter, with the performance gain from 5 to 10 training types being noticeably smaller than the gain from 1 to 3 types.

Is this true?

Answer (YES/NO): NO